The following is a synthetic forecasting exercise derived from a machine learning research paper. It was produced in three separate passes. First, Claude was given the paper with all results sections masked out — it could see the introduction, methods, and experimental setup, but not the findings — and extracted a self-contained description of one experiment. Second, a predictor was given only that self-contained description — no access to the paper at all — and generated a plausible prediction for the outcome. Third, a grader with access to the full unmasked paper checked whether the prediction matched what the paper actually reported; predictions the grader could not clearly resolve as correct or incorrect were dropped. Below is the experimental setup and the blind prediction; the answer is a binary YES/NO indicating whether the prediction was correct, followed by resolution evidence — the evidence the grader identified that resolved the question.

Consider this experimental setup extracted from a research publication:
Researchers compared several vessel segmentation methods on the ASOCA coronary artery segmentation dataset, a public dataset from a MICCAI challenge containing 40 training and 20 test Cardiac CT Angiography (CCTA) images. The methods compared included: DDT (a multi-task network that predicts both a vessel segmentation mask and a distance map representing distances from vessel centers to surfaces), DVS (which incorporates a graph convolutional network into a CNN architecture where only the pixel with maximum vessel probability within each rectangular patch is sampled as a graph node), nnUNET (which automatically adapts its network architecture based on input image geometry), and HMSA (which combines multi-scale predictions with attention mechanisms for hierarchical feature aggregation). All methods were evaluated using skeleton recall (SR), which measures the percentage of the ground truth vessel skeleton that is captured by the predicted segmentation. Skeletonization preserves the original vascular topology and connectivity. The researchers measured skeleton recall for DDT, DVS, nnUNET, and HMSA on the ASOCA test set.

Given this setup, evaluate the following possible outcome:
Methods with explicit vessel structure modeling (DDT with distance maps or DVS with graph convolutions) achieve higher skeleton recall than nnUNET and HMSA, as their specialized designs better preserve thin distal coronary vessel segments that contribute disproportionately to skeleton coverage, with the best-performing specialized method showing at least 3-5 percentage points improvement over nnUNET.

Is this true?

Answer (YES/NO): NO